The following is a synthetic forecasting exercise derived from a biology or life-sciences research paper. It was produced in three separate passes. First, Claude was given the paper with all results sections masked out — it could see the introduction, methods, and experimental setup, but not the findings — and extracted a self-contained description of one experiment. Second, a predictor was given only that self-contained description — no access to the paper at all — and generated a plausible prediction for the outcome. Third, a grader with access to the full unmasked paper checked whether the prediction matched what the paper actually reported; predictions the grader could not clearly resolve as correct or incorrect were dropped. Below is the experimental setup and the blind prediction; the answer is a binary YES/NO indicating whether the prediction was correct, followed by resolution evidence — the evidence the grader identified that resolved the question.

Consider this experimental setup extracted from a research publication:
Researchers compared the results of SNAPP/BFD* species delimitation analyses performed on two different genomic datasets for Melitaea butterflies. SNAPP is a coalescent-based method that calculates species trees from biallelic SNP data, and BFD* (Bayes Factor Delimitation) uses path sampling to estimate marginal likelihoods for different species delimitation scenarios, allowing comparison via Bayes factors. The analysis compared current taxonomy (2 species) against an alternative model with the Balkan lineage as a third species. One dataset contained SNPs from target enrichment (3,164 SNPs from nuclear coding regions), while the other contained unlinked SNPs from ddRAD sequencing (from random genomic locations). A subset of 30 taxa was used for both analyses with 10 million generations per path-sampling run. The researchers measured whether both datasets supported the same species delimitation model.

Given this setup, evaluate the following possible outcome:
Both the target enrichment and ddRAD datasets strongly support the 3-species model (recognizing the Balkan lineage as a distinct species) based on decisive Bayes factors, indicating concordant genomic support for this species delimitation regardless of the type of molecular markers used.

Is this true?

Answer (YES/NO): NO